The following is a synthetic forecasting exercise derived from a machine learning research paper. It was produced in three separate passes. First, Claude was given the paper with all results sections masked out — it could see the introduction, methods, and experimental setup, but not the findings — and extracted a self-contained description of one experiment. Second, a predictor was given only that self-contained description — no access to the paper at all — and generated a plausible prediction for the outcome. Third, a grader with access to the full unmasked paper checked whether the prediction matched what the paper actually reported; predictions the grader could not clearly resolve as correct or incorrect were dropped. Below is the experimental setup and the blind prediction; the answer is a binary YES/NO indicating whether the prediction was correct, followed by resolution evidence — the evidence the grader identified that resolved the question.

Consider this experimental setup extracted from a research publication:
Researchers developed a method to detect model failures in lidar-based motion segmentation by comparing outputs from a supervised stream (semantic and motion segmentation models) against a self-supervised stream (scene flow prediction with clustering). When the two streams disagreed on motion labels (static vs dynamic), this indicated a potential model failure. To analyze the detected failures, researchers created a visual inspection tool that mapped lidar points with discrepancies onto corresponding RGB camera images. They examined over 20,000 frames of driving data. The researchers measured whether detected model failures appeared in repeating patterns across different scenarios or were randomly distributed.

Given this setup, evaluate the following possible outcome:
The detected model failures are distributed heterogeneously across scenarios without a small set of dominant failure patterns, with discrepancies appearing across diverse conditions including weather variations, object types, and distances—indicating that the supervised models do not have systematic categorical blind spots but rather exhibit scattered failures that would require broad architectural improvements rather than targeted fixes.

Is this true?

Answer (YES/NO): NO